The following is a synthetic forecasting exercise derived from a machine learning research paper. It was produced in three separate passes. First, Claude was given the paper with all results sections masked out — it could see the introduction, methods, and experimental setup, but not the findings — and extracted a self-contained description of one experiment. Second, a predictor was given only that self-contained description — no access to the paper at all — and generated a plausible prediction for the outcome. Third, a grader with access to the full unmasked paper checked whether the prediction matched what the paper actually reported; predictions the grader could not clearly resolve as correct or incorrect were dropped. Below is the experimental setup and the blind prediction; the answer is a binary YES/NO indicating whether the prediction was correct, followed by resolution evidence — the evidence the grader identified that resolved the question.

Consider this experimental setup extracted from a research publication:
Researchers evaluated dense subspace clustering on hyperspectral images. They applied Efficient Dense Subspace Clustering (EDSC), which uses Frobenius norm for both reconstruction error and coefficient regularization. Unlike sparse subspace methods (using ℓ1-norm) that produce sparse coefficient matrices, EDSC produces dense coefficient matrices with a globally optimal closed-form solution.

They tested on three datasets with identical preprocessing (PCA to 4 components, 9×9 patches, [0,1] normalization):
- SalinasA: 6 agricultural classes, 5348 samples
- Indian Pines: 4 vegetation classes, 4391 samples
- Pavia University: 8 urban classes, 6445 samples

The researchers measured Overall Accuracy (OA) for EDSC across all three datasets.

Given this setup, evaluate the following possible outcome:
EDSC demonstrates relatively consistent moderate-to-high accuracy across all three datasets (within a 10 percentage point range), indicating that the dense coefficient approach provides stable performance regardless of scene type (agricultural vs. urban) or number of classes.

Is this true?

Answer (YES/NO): NO